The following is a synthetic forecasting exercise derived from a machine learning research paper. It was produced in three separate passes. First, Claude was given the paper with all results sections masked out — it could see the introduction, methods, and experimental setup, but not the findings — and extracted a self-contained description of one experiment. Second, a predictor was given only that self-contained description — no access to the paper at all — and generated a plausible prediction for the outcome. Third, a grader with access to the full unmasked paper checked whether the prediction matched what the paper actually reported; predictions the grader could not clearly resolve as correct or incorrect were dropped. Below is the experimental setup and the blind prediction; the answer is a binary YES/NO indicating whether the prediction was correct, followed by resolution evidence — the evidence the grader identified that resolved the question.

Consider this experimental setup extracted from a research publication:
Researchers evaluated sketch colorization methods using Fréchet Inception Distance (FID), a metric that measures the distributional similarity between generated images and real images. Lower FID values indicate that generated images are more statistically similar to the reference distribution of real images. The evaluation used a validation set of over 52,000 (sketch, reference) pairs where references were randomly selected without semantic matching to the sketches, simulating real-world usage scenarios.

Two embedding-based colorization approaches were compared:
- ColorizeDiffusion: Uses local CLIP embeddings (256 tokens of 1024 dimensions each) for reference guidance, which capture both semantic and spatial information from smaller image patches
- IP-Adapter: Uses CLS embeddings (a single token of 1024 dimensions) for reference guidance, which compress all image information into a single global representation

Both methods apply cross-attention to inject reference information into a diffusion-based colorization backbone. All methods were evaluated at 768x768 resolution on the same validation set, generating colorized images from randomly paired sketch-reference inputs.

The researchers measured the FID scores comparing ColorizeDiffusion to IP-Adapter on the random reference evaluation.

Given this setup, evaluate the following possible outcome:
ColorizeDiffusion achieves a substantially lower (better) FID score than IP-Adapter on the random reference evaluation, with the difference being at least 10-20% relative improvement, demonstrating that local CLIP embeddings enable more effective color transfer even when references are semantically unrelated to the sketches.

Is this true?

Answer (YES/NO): YES